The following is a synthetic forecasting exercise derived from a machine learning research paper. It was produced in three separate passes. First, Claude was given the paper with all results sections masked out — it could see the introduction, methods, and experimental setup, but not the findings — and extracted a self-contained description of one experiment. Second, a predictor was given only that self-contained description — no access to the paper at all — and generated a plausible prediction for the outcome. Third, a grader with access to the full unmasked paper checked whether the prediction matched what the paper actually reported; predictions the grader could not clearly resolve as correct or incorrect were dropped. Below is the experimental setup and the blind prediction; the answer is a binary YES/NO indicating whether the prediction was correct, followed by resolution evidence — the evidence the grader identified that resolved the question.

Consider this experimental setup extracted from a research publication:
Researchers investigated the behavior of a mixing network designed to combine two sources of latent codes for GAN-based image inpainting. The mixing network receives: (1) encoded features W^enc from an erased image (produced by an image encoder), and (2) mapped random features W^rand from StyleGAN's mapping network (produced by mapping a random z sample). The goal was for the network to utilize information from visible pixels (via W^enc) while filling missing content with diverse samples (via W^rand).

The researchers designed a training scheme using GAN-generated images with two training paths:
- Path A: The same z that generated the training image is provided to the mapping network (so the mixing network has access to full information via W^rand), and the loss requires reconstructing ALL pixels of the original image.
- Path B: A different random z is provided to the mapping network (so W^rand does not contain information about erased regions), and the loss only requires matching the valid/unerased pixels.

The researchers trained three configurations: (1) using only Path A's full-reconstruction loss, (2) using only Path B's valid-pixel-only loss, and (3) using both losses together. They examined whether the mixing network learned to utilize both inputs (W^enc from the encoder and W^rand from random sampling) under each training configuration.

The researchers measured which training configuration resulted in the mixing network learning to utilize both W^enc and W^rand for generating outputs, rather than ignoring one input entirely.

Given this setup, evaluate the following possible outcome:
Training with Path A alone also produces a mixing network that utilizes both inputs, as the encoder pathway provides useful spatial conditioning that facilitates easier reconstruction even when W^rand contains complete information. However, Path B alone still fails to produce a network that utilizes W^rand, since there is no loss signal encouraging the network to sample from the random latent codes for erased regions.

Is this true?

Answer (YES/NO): NO